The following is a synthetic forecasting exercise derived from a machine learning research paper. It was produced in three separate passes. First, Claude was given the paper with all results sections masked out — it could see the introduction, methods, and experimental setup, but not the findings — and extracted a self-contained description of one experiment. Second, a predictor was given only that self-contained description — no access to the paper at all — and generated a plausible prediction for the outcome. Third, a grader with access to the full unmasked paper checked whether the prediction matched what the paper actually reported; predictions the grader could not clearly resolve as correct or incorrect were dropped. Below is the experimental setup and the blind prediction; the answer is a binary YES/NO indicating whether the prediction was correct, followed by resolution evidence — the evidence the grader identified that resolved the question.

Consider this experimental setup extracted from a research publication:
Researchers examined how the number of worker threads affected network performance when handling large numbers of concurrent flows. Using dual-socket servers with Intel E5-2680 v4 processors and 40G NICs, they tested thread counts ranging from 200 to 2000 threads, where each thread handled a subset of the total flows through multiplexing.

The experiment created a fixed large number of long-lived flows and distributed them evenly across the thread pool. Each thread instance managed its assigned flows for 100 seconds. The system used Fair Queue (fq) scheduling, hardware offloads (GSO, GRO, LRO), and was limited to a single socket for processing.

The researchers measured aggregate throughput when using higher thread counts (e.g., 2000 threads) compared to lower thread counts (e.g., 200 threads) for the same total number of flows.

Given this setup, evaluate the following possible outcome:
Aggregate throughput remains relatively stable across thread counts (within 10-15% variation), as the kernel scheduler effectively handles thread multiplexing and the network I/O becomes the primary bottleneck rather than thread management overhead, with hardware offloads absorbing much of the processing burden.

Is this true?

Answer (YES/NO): NO